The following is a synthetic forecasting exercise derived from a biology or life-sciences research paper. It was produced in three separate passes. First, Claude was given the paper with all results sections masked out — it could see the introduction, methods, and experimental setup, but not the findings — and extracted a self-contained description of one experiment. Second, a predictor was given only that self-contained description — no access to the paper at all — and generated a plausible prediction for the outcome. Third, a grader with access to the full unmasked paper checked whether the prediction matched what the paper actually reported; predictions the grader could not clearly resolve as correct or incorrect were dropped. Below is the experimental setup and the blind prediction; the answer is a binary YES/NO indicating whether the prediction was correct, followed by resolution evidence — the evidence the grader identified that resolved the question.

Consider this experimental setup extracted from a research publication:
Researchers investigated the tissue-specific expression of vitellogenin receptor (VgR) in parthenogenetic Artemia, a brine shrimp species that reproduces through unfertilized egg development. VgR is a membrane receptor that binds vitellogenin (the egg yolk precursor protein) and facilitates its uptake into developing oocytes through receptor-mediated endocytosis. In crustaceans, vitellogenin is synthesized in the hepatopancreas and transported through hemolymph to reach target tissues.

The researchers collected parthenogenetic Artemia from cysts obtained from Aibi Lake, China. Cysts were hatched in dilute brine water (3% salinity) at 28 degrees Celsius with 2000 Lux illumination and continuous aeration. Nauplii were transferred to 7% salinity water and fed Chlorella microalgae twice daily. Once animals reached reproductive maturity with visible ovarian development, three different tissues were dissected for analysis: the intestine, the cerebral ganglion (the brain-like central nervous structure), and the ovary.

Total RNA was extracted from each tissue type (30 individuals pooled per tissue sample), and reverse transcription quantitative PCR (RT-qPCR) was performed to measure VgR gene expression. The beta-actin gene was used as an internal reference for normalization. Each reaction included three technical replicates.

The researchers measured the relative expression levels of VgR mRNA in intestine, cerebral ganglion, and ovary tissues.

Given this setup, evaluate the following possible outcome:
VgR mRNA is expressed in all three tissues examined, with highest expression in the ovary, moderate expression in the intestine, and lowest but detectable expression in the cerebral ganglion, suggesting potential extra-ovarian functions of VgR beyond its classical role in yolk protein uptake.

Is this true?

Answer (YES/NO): NO